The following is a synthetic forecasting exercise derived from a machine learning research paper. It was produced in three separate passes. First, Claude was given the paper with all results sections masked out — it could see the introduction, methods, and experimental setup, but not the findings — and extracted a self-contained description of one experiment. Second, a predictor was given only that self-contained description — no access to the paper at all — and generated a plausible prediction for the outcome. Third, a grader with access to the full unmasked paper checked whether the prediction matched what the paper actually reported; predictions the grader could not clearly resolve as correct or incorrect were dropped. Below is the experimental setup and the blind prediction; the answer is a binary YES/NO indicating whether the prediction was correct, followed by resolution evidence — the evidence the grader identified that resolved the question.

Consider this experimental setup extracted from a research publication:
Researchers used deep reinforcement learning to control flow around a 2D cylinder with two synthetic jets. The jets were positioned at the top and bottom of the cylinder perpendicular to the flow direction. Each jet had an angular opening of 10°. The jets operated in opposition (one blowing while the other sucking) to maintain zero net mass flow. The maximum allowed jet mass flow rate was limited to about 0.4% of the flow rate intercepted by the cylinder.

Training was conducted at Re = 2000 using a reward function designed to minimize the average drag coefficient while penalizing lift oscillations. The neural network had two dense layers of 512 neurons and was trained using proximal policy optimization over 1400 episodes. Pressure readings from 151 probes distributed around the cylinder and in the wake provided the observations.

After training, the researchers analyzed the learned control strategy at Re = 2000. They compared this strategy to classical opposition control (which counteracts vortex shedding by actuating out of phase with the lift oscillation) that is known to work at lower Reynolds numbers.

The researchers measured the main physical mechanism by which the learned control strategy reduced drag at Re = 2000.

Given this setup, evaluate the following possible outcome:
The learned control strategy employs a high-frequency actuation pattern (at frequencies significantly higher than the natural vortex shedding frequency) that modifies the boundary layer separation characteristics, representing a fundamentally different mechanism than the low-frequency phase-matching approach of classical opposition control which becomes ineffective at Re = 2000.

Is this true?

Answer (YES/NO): NO